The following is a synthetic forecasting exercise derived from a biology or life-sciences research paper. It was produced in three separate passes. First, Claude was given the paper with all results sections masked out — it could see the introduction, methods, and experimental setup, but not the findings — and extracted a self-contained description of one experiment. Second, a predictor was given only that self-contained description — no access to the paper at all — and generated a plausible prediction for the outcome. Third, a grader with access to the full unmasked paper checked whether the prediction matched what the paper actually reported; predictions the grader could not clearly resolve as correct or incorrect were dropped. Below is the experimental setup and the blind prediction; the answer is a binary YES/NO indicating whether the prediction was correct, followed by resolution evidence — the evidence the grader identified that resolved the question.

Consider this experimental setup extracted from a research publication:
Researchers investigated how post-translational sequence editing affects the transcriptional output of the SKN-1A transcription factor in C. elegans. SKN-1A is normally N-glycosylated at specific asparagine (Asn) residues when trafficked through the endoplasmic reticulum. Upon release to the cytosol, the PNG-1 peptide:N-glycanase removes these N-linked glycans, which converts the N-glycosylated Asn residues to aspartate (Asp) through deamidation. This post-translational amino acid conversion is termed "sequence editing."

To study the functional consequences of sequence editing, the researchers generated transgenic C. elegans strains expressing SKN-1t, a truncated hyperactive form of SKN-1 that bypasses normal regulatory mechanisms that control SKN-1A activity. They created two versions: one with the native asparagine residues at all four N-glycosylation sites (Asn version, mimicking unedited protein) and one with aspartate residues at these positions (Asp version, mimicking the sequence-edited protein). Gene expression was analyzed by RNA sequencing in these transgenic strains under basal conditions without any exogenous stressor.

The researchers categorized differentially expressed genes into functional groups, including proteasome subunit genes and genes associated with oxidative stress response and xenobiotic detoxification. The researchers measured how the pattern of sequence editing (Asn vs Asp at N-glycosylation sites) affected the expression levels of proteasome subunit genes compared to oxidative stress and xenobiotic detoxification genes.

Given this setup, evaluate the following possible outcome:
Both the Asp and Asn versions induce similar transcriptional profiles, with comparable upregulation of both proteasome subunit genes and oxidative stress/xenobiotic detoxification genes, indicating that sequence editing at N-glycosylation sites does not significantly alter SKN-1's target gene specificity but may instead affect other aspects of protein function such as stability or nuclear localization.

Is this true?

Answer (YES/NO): NO